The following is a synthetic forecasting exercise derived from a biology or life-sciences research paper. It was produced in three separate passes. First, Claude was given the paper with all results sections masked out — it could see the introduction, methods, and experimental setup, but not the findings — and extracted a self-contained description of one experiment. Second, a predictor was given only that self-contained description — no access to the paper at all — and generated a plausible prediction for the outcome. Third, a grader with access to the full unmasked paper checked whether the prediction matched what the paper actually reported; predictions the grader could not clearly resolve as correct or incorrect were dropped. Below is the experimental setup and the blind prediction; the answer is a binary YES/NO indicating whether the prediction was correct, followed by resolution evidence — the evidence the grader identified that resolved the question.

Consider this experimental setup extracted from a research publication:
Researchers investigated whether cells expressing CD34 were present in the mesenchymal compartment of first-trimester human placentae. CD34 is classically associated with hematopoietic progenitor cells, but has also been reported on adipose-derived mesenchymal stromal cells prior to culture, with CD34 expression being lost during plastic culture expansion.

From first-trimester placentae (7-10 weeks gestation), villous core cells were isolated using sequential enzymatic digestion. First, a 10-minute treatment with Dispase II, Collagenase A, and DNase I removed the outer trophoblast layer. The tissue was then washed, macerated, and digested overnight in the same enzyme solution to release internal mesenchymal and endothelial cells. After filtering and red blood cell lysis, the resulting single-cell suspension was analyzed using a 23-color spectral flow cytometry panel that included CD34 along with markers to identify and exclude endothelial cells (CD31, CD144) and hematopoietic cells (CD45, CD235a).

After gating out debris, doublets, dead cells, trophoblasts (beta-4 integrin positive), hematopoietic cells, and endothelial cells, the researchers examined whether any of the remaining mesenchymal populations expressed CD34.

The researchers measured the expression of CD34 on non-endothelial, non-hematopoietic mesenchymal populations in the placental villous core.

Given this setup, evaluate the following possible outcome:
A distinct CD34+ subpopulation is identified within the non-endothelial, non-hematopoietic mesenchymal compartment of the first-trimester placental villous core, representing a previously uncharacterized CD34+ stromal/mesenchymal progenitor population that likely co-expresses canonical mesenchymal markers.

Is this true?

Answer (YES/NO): NO